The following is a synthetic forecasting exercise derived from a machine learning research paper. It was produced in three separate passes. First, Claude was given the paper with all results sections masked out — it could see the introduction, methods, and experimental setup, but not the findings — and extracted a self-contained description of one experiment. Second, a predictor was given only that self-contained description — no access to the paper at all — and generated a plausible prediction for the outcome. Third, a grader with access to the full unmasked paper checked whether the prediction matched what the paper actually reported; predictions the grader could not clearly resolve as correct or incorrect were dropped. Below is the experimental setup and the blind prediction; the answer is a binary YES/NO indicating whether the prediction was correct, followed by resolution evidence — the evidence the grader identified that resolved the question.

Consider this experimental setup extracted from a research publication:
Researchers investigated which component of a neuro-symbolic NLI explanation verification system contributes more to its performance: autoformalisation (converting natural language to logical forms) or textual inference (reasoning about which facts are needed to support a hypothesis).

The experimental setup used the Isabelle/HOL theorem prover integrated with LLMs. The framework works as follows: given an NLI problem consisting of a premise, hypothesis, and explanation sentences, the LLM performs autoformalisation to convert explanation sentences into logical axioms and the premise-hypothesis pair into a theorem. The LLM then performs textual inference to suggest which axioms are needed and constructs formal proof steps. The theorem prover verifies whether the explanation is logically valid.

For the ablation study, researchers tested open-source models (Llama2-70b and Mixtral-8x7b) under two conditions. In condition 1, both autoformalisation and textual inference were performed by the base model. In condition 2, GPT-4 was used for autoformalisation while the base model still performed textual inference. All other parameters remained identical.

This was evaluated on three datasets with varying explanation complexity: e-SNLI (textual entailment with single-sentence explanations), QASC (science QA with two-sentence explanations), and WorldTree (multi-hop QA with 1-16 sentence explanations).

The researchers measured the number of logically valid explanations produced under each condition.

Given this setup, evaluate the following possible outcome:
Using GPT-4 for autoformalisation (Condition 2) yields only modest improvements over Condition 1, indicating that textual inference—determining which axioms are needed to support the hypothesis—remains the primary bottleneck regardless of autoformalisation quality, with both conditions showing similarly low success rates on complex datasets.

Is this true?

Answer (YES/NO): NO